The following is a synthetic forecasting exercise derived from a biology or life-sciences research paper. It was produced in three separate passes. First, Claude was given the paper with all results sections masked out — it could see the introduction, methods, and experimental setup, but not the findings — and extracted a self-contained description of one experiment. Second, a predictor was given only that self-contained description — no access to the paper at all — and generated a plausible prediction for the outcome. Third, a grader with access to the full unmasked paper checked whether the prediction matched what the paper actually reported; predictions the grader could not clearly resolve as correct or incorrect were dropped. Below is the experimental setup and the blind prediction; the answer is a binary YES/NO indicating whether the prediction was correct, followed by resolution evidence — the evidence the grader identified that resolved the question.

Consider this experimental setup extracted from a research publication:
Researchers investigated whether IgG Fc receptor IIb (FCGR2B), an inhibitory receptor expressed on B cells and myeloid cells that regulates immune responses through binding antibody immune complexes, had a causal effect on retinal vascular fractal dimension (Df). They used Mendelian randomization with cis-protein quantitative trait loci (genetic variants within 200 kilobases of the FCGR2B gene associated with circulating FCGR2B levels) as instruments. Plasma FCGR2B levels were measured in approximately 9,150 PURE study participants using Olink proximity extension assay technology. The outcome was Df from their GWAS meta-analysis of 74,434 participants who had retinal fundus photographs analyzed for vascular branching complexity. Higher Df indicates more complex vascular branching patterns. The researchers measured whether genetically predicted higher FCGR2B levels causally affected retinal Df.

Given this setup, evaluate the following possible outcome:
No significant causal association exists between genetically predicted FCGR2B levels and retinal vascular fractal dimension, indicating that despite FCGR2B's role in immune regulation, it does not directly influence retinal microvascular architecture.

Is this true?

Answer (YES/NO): NO